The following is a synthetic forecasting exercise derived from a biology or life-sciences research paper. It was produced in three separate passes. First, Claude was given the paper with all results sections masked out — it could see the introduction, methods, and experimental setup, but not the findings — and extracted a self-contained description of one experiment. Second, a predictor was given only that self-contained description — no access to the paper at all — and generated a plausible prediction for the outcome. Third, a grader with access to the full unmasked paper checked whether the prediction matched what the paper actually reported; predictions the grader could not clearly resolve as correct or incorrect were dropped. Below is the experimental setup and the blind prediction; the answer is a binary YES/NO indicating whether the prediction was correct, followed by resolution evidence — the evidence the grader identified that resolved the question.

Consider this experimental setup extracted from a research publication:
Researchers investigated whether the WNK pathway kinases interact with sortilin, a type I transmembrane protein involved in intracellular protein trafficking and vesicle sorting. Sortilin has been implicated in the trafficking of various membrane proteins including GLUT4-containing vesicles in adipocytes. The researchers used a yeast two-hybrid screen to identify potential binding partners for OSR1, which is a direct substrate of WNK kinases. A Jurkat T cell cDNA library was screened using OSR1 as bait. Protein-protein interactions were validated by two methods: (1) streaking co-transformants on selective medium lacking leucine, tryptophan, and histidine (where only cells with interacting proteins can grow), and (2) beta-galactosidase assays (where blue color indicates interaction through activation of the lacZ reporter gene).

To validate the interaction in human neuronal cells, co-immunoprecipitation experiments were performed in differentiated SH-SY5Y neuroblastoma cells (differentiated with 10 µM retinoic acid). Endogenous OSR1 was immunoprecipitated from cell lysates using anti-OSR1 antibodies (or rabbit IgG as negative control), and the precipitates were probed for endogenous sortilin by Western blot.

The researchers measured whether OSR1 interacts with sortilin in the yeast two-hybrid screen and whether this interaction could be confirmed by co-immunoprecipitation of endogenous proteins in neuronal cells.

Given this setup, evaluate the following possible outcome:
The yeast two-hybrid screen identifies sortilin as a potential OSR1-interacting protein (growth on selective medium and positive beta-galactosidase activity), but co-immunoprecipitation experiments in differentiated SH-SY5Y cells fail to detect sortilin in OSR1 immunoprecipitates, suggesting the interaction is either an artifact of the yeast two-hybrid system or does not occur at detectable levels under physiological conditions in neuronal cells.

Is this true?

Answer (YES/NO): NO